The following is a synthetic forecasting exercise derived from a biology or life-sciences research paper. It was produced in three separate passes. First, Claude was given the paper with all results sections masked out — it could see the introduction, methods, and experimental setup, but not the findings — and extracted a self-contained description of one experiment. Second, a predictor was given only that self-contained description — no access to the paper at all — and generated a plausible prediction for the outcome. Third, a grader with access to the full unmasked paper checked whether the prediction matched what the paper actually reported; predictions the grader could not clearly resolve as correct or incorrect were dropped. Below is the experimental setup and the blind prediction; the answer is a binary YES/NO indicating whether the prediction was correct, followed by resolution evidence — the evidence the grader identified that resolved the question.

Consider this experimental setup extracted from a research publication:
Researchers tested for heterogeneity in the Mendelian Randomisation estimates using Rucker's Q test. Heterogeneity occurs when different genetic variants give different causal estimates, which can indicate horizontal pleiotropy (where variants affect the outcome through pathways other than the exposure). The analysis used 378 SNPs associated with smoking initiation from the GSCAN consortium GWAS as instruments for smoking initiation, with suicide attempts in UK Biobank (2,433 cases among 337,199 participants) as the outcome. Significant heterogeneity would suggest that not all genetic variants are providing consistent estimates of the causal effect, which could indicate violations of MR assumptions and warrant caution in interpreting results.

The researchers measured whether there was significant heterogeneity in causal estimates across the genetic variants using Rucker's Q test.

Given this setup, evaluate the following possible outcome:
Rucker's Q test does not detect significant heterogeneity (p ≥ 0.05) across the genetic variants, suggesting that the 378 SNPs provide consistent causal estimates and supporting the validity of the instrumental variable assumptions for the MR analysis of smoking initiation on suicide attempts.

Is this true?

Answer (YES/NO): YES